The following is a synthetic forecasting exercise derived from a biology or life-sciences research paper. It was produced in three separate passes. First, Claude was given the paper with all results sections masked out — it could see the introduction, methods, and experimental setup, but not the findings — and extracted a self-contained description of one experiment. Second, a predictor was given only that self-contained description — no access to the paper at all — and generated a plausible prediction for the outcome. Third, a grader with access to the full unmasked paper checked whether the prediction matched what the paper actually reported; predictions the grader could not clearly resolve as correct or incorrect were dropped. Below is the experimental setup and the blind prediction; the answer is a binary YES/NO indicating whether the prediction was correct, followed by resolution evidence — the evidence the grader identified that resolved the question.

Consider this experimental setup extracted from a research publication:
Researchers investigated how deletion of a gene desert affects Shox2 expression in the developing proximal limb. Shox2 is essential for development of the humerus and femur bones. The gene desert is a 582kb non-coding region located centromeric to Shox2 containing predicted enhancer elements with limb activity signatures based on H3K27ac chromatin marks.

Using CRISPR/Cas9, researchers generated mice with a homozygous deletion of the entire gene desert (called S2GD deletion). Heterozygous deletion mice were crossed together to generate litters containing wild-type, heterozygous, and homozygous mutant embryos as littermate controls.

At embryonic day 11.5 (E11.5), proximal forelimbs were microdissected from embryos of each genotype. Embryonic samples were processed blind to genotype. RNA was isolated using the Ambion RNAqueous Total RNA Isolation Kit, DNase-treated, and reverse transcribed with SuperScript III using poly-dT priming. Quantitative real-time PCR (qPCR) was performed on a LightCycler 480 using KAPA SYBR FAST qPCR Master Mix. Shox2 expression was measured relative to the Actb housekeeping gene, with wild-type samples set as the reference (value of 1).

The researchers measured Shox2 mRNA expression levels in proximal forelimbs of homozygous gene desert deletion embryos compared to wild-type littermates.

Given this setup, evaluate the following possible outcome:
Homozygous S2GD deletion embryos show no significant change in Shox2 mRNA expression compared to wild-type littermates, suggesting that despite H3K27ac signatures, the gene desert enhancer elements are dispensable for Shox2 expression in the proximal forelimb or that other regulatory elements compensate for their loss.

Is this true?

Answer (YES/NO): NO